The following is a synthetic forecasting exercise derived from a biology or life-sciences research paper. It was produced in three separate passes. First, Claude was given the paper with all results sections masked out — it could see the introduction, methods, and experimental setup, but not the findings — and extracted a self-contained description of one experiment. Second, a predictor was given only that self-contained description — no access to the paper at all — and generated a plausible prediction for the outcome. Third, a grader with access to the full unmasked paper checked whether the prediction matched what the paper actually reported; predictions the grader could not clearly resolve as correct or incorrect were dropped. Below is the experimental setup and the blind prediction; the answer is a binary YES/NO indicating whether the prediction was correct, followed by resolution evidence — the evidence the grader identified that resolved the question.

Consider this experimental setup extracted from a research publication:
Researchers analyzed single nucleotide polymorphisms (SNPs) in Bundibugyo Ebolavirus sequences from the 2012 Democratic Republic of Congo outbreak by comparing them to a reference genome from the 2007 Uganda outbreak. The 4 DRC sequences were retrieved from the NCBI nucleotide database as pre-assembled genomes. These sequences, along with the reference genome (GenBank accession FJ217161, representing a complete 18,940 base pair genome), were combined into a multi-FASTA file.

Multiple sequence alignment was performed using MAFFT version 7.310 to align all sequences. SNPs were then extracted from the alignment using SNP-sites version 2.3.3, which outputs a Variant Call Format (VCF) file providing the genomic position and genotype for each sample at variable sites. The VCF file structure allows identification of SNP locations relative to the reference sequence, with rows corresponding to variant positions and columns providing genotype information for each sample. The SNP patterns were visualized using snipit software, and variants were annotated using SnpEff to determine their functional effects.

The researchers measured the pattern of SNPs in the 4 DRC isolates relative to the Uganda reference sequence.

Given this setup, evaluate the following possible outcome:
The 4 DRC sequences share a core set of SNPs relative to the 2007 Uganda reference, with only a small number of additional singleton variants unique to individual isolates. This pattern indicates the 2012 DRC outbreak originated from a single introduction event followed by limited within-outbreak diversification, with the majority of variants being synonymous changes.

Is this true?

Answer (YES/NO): NO